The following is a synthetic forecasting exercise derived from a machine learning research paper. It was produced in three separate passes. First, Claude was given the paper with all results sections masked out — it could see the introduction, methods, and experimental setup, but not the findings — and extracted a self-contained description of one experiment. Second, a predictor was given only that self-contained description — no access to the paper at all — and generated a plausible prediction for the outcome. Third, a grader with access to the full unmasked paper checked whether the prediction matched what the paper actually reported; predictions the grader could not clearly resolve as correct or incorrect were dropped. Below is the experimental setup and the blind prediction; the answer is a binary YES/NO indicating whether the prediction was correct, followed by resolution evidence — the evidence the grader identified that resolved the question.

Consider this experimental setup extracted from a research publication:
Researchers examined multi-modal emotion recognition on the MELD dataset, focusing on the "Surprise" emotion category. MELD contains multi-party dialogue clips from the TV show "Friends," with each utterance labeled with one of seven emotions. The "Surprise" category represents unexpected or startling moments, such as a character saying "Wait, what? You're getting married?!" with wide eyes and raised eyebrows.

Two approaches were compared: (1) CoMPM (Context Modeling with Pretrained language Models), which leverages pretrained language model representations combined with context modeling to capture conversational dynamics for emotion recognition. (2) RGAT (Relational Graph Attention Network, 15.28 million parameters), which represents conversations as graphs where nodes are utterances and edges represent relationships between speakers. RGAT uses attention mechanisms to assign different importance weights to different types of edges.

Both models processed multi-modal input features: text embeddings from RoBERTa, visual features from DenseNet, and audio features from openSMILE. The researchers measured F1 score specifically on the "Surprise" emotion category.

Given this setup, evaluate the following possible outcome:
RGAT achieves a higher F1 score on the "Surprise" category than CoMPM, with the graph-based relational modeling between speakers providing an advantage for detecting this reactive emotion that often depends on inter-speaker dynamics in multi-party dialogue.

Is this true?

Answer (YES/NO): NO